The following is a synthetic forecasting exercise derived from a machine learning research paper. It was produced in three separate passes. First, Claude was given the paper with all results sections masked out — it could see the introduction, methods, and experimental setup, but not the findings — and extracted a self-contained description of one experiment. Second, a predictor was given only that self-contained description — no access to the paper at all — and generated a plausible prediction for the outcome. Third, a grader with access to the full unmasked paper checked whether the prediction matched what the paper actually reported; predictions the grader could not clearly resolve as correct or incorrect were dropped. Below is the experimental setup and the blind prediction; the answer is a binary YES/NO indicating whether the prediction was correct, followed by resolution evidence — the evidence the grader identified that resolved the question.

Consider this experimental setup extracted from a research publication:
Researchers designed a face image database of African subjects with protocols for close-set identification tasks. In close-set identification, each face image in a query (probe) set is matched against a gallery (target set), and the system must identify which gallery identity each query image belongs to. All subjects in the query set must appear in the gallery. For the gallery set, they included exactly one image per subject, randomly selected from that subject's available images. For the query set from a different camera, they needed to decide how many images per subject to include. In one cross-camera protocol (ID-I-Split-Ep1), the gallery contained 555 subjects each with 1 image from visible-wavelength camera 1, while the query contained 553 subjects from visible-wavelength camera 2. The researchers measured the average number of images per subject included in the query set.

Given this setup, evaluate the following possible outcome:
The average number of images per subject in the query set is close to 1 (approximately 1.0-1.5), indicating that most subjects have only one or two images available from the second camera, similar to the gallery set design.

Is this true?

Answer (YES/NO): NO